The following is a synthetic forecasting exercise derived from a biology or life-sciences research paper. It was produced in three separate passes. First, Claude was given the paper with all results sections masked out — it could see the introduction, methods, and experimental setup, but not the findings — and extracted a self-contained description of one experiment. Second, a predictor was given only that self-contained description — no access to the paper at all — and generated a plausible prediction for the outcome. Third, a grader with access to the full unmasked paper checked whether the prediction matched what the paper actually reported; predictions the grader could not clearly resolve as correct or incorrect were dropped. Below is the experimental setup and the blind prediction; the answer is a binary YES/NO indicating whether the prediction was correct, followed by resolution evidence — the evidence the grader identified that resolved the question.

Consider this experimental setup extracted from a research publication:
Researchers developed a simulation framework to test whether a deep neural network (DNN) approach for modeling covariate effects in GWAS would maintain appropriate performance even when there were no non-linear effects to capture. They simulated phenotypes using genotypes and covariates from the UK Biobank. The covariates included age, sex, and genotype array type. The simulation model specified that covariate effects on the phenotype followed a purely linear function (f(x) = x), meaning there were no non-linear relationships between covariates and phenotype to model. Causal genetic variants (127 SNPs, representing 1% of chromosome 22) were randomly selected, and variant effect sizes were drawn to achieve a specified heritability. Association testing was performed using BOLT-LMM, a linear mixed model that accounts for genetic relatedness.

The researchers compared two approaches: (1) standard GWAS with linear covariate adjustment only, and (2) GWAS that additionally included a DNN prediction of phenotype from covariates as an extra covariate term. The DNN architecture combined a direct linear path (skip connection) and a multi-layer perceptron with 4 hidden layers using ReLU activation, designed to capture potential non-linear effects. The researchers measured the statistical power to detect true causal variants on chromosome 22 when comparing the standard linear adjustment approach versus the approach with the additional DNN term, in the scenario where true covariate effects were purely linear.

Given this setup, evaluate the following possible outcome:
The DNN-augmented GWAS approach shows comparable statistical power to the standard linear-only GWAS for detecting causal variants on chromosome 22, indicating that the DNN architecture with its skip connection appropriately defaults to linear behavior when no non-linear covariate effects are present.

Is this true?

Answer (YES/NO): YES